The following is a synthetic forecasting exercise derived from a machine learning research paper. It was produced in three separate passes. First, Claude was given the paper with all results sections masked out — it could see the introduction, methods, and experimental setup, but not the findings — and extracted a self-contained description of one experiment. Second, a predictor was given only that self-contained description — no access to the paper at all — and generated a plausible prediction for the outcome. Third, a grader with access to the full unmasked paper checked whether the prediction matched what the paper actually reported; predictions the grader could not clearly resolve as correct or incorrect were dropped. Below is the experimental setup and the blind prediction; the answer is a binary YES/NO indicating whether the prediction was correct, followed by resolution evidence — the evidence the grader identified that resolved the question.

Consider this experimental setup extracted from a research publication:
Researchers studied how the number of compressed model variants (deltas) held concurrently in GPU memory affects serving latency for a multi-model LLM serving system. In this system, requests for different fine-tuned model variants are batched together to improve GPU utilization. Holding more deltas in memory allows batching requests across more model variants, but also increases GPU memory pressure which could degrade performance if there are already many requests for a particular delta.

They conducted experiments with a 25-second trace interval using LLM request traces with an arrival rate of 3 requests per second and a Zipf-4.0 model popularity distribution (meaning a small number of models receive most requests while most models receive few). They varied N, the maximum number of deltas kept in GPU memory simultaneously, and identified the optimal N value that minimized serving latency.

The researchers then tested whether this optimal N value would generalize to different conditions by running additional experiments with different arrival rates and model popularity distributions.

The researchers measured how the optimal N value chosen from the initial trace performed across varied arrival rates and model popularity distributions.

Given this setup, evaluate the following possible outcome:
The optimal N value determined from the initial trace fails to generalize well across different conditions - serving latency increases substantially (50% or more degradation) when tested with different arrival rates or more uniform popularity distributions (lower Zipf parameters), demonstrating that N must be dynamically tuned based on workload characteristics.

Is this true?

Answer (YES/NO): NO